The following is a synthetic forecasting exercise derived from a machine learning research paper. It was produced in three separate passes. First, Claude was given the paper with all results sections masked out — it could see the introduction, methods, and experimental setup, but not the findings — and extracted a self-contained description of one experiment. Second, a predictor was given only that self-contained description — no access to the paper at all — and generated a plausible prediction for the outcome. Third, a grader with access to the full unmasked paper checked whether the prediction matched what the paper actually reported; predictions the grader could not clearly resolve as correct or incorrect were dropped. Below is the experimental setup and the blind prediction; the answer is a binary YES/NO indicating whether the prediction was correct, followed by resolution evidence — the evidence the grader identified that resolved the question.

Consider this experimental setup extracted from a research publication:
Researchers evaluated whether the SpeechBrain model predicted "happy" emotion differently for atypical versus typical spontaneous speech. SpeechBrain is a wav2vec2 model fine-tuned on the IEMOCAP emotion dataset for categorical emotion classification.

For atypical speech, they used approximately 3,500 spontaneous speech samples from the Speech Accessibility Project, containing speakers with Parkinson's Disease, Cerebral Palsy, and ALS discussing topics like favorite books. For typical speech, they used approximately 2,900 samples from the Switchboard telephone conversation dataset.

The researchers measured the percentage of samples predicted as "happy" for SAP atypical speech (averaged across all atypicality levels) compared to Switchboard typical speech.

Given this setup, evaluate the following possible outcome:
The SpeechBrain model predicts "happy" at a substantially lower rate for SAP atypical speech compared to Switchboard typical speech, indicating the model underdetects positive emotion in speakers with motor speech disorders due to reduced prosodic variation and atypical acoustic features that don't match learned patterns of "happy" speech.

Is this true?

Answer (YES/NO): NO